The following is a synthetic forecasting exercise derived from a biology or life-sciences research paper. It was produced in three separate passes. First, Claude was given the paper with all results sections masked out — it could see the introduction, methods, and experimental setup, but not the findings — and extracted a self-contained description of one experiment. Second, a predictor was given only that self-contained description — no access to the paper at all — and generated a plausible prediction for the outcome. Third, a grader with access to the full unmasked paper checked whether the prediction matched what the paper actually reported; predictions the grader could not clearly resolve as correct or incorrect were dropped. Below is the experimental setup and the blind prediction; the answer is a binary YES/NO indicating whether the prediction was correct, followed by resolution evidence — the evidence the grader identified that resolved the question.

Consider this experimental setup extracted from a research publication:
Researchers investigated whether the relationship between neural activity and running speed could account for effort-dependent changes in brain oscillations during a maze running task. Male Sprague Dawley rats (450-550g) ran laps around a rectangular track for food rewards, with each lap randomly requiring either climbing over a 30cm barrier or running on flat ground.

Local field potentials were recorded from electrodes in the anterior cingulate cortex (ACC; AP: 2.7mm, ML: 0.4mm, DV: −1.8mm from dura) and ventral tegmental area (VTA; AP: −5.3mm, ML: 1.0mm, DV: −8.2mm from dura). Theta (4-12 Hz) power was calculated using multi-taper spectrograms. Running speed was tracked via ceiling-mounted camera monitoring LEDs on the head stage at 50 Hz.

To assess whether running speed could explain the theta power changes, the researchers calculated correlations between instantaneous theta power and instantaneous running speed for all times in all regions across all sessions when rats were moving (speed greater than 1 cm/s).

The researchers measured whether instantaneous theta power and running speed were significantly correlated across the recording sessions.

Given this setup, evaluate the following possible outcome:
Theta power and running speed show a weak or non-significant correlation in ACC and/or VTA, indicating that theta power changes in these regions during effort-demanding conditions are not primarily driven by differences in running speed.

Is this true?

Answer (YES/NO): YES